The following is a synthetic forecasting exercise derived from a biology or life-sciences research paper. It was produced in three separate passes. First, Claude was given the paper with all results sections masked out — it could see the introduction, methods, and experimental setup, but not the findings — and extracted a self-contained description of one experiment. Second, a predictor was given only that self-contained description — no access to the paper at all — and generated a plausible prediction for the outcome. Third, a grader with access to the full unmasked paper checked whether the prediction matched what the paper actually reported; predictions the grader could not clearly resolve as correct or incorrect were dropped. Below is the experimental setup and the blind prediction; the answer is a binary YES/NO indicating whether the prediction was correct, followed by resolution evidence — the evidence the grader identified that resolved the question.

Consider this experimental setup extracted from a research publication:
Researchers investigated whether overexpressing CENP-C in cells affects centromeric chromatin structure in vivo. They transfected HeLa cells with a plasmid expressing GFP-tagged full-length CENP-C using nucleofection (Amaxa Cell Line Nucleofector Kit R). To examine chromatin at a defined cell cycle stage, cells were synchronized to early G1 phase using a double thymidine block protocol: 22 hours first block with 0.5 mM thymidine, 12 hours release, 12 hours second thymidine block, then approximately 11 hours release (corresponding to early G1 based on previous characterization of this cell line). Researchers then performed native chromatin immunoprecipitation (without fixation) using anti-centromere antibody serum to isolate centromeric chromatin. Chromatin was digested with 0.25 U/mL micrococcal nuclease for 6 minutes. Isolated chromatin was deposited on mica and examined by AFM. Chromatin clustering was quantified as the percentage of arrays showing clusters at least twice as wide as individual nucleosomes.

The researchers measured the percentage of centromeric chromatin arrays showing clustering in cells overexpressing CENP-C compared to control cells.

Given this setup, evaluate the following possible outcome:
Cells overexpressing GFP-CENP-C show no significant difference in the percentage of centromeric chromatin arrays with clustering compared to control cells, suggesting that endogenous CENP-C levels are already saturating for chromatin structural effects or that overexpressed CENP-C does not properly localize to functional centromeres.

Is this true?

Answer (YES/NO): NO